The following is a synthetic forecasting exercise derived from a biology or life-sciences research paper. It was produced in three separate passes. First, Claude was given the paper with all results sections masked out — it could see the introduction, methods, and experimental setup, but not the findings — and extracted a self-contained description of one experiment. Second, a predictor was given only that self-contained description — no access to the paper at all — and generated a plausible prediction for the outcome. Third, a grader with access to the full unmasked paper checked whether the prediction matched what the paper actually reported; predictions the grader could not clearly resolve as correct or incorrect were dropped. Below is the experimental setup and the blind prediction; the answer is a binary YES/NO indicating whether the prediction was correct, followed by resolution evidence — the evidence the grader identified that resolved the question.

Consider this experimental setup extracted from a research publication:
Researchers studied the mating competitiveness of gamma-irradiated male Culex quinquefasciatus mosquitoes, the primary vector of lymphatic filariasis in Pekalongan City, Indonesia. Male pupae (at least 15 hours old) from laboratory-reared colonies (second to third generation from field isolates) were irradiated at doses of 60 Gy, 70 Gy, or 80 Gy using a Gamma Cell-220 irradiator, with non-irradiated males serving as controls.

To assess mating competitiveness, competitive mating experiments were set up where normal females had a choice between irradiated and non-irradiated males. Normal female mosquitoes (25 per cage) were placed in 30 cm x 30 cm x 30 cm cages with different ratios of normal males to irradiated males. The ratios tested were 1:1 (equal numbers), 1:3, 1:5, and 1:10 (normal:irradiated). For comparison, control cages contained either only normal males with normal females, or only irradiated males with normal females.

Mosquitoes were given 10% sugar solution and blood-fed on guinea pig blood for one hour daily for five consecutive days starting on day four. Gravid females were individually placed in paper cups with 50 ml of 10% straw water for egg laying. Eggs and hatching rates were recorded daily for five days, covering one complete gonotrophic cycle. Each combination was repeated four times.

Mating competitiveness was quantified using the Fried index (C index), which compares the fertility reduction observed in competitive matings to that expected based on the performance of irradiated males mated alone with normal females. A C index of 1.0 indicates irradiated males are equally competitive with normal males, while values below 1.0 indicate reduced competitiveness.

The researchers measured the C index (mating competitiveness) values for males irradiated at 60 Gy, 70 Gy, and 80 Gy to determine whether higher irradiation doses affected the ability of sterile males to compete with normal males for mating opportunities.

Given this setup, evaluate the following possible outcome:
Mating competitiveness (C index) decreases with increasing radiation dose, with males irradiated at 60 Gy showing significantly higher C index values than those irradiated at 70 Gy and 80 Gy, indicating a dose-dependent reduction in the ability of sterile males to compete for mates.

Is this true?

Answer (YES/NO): NO